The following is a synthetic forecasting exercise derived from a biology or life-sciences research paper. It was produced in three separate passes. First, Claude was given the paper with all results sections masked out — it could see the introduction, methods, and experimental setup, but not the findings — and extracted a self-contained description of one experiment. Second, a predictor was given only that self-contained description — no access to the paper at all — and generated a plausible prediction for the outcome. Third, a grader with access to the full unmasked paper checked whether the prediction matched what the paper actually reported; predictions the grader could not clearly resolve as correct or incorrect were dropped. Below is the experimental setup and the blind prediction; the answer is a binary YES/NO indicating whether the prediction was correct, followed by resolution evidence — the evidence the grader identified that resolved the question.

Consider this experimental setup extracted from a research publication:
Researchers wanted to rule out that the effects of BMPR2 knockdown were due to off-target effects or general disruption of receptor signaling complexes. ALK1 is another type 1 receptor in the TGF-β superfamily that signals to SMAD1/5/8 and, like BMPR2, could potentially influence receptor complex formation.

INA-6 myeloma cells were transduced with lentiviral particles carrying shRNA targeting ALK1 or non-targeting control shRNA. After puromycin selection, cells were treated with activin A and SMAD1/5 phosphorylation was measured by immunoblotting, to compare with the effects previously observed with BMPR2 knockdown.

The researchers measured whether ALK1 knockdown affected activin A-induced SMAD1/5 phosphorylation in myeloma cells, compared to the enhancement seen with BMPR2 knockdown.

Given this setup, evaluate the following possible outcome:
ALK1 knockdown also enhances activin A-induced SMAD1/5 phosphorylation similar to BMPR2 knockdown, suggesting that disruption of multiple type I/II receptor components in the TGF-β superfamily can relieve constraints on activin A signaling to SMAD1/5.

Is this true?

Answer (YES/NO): NO